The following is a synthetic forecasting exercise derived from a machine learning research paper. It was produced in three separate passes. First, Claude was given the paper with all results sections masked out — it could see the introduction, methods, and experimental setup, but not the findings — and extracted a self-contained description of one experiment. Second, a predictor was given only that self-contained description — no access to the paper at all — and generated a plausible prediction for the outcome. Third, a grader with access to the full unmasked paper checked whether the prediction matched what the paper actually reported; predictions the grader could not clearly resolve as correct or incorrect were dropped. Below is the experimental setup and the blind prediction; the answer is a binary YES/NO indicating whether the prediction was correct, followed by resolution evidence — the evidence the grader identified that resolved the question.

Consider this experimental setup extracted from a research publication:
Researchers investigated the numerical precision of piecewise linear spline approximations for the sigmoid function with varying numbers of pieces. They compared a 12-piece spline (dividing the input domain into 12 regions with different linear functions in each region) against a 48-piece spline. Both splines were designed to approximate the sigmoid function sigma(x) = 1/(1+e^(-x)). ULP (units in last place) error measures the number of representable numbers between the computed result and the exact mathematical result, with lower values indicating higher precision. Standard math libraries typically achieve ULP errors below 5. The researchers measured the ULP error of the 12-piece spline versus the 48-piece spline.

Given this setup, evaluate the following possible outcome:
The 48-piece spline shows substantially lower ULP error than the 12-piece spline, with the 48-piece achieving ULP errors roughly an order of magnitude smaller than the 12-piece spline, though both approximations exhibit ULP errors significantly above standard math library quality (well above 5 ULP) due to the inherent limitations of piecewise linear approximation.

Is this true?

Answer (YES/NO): NO